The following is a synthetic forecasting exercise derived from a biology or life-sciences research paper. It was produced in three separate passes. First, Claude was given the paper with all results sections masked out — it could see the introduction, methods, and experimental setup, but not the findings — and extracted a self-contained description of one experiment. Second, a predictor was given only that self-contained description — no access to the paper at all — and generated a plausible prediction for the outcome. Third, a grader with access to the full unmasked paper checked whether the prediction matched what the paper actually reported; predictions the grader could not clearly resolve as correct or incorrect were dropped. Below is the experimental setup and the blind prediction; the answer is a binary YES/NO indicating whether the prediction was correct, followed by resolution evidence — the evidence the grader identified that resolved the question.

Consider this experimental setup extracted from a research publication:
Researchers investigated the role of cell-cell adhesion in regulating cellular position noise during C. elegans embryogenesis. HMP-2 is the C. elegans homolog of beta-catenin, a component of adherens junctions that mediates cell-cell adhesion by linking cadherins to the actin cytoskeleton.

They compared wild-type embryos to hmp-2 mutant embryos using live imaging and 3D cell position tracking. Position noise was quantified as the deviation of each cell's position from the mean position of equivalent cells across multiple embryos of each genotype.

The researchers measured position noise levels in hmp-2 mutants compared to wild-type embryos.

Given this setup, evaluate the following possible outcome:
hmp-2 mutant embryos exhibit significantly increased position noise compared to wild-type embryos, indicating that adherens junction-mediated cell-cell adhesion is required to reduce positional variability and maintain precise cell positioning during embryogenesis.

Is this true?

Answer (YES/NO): YES